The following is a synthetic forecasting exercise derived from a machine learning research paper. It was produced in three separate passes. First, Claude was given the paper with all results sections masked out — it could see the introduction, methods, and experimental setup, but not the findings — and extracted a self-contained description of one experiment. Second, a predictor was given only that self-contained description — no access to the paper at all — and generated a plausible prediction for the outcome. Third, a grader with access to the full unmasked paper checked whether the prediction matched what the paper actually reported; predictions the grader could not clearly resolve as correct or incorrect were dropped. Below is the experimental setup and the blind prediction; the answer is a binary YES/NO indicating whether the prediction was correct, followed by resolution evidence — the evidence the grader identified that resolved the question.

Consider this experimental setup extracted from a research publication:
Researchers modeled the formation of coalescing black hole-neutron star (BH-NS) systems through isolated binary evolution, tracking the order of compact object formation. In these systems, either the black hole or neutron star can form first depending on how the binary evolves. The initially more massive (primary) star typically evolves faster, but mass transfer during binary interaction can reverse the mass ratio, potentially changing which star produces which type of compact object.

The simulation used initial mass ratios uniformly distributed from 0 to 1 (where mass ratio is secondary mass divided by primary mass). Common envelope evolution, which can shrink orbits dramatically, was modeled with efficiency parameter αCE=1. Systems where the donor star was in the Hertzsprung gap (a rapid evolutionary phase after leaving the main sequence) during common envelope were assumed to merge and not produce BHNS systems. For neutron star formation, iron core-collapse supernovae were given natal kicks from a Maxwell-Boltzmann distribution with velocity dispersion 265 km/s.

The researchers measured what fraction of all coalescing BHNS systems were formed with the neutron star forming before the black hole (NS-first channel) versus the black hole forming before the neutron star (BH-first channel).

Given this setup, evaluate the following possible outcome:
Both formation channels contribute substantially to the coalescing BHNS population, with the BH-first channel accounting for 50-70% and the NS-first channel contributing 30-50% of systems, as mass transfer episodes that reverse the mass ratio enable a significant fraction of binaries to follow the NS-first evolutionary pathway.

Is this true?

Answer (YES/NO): NO